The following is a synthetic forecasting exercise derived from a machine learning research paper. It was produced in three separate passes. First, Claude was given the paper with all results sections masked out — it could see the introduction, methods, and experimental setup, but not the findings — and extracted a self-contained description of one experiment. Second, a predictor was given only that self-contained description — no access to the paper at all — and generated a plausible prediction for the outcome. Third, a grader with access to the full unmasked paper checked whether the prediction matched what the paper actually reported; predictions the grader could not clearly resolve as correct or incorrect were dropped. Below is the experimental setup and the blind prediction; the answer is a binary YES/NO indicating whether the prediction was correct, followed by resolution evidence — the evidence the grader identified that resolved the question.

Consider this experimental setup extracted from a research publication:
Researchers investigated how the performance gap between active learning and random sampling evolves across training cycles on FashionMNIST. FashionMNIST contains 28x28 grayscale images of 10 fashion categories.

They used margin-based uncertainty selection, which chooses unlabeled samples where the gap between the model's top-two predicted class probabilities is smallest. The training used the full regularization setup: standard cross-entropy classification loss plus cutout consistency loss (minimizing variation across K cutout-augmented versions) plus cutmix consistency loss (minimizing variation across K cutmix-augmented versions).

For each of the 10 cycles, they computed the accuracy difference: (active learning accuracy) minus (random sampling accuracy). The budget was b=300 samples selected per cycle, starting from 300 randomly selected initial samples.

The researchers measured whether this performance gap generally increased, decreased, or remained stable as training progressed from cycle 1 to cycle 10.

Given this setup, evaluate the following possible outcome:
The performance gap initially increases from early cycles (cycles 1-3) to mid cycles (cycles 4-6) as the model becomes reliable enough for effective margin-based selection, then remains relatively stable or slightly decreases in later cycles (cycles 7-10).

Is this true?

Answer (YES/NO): NO